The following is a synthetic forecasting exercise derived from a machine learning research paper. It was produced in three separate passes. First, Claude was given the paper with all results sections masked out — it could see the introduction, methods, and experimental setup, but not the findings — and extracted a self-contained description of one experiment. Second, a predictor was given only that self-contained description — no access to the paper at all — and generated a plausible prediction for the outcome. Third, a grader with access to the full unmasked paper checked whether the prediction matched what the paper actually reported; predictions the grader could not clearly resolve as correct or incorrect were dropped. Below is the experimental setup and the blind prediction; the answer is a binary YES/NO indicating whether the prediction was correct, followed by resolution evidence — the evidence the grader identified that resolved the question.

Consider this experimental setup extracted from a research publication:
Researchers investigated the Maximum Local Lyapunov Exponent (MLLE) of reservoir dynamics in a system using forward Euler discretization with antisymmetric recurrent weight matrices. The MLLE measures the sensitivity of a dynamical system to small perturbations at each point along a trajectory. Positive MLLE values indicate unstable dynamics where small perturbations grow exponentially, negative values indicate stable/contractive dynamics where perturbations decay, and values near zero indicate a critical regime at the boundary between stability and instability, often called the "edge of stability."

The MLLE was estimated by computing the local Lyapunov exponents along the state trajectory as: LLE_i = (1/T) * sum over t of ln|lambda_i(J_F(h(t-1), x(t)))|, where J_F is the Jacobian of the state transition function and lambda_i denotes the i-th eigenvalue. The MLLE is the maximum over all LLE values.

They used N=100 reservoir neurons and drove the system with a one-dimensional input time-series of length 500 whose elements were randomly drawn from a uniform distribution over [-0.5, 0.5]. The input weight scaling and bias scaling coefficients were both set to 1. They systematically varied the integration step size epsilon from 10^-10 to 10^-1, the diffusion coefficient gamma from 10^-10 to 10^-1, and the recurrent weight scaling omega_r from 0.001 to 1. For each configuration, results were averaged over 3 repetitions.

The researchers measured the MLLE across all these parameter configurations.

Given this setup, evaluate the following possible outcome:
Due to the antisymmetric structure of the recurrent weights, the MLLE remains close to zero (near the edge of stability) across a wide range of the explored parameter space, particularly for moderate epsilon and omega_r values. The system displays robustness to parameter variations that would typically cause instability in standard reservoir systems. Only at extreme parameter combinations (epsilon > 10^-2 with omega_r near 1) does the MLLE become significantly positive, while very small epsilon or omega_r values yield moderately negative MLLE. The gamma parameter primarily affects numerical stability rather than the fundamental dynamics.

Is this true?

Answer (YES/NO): NO